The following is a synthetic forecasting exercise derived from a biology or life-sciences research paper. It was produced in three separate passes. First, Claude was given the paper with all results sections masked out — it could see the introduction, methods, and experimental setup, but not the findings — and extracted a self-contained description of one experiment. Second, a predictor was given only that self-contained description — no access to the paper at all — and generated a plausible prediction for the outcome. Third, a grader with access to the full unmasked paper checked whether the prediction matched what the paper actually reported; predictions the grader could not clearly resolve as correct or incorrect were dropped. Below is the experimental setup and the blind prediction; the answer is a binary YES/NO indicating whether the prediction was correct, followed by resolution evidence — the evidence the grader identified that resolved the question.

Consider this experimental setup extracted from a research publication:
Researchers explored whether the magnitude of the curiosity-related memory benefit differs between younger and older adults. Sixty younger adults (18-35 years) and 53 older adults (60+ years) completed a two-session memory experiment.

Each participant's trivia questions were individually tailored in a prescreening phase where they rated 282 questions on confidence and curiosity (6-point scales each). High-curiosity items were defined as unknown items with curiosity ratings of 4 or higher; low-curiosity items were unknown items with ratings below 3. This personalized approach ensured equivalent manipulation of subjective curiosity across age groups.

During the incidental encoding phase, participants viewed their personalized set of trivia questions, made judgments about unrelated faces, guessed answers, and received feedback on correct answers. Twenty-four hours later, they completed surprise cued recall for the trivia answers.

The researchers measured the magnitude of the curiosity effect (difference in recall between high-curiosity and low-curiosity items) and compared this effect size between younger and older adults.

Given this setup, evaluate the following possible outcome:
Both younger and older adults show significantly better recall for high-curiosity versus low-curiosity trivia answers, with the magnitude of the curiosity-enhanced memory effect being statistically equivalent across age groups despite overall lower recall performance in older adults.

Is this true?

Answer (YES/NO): NO